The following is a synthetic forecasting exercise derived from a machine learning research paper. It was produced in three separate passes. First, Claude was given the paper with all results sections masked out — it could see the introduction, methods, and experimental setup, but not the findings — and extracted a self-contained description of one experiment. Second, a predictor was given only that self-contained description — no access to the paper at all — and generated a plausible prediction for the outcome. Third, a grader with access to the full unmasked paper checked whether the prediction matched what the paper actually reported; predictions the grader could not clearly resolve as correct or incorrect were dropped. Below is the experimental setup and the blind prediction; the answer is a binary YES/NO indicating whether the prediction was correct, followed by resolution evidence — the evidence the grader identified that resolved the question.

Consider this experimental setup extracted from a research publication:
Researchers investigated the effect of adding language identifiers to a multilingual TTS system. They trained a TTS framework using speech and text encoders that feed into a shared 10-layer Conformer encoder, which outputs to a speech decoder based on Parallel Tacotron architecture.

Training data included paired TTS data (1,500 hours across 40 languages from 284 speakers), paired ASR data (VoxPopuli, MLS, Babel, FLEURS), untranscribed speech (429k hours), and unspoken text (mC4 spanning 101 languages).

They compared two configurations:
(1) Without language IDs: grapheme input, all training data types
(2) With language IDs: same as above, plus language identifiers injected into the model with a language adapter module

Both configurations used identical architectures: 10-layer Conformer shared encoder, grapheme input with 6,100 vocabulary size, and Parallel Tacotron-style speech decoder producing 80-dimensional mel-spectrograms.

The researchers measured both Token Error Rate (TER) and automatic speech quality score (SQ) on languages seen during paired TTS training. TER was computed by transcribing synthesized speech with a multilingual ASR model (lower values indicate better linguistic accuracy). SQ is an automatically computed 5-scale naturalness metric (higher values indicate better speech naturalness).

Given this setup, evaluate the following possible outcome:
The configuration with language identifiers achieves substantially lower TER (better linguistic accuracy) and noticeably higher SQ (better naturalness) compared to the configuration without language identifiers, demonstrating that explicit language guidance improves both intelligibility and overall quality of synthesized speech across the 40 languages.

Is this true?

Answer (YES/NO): NO